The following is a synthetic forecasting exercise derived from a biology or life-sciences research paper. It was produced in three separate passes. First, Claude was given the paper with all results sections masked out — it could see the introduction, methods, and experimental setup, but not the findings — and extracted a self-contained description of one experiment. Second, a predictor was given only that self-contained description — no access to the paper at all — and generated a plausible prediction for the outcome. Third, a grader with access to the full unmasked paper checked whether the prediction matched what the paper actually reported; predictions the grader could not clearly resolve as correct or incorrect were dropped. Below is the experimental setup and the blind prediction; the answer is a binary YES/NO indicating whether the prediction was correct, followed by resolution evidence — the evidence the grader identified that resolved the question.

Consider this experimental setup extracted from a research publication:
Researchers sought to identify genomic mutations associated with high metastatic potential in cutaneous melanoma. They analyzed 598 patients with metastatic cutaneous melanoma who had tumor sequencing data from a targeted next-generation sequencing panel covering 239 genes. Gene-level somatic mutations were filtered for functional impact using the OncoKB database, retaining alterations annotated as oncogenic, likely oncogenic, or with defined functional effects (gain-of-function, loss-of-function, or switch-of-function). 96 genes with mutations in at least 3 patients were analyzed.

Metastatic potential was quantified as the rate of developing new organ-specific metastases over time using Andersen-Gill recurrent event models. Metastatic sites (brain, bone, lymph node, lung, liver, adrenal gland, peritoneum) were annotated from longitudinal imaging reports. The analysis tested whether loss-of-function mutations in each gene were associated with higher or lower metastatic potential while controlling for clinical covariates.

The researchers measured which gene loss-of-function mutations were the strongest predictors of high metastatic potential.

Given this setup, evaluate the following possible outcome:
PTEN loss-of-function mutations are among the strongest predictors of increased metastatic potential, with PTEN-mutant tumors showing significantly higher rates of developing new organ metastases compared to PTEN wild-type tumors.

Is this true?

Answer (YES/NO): YES